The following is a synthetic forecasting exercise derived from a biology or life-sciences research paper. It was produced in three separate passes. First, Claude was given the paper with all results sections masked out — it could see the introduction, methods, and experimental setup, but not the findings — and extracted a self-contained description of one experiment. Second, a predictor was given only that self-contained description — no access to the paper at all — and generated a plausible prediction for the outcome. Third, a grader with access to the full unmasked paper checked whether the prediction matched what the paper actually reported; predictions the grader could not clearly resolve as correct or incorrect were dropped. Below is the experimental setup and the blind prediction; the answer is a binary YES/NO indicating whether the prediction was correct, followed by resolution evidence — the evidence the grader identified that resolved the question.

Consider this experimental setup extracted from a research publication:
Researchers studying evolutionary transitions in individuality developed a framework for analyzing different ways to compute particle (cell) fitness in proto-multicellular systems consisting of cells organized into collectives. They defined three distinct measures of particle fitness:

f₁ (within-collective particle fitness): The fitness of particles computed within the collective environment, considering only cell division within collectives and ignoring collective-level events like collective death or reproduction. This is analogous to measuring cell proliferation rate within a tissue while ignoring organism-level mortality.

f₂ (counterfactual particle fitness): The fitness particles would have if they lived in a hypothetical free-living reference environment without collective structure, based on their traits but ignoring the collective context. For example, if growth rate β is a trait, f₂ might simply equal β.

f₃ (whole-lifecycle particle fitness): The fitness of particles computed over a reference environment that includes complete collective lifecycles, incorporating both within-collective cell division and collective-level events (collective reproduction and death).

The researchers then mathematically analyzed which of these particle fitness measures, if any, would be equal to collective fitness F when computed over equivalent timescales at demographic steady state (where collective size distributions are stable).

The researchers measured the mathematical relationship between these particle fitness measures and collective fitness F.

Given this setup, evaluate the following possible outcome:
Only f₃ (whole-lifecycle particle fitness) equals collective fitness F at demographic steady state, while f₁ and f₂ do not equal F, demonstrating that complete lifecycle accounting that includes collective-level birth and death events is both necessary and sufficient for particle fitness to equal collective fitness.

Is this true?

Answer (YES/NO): YES